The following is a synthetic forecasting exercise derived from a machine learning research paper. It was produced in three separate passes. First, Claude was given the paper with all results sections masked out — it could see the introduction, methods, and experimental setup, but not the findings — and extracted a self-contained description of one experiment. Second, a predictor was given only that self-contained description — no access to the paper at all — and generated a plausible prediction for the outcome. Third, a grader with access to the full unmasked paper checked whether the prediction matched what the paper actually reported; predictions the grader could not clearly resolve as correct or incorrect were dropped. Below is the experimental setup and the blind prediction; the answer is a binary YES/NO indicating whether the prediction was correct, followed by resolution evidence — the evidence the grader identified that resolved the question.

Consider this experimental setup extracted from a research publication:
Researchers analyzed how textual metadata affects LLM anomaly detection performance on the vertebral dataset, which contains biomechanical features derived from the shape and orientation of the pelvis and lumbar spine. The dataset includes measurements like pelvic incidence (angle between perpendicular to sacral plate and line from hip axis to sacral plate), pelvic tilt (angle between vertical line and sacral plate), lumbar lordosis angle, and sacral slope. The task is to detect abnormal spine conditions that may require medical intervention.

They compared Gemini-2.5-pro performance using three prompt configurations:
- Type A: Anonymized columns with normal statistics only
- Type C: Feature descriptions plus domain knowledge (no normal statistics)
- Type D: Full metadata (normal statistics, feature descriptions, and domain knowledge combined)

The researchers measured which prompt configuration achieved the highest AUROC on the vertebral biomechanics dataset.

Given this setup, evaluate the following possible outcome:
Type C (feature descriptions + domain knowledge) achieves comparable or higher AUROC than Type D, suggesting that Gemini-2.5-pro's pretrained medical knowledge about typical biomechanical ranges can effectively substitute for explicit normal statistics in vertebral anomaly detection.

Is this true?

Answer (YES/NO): YES